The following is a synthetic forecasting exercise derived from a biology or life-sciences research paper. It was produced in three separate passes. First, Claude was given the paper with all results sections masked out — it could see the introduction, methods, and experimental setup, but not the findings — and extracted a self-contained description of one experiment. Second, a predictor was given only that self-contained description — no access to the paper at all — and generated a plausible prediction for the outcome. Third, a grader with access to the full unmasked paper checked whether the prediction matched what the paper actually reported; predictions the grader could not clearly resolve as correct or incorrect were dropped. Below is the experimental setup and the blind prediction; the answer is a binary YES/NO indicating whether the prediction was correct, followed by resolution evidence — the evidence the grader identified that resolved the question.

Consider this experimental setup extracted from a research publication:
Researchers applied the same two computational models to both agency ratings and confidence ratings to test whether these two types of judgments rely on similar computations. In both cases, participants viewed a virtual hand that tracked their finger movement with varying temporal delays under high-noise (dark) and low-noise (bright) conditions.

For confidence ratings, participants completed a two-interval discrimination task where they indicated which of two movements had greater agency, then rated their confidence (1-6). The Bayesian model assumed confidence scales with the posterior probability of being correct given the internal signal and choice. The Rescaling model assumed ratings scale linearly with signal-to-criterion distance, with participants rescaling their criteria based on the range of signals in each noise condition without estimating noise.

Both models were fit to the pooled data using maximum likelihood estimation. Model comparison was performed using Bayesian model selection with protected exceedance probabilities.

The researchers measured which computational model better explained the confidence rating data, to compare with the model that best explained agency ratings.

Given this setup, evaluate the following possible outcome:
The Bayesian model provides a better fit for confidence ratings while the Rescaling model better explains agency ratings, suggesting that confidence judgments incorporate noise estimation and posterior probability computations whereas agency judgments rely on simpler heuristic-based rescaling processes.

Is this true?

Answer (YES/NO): YES